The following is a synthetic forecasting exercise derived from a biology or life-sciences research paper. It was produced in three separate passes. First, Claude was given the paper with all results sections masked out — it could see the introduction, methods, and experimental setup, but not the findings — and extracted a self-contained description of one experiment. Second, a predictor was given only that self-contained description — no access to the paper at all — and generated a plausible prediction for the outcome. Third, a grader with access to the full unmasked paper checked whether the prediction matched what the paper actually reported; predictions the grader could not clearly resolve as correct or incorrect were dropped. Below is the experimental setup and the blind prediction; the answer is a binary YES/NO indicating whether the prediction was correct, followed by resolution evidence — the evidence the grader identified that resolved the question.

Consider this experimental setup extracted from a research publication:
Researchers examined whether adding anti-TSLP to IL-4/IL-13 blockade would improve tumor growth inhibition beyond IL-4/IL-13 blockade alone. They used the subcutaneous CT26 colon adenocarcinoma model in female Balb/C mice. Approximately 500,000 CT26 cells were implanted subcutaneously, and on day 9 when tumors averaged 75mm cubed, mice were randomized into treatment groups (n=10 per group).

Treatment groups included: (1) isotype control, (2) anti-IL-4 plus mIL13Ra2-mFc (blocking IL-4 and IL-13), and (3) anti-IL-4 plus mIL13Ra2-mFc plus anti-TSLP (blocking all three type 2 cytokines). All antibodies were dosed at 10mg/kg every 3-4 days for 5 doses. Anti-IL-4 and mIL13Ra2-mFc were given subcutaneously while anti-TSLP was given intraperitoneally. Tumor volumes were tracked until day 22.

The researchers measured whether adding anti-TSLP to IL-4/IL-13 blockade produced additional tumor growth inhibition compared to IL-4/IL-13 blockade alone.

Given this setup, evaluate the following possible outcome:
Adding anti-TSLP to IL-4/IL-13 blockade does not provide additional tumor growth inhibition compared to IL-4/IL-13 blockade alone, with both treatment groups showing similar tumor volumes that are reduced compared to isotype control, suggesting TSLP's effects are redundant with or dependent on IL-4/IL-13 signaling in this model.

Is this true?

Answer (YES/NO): NO